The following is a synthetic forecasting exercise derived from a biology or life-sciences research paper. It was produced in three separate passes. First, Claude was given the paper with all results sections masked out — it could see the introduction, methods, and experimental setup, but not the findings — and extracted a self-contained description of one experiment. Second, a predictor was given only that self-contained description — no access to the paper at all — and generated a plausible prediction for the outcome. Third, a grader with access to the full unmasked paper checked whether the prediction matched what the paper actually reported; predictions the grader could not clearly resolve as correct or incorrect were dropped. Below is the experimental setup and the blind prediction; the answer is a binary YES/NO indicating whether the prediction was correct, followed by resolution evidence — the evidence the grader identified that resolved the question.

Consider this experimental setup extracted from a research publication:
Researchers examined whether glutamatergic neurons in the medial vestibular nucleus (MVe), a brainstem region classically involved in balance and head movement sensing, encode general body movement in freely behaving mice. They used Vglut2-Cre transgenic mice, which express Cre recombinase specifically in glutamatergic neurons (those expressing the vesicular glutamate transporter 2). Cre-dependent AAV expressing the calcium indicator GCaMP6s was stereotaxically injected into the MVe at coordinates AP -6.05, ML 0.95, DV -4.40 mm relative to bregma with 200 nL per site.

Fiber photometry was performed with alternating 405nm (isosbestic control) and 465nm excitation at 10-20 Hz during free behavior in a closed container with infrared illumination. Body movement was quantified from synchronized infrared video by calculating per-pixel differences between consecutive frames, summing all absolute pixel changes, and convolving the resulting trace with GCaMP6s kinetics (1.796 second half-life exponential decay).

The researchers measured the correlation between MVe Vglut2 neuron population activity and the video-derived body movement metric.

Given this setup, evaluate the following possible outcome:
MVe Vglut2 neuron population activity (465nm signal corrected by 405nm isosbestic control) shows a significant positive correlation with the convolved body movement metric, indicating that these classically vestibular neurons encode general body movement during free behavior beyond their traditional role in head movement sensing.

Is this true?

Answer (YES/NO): YES